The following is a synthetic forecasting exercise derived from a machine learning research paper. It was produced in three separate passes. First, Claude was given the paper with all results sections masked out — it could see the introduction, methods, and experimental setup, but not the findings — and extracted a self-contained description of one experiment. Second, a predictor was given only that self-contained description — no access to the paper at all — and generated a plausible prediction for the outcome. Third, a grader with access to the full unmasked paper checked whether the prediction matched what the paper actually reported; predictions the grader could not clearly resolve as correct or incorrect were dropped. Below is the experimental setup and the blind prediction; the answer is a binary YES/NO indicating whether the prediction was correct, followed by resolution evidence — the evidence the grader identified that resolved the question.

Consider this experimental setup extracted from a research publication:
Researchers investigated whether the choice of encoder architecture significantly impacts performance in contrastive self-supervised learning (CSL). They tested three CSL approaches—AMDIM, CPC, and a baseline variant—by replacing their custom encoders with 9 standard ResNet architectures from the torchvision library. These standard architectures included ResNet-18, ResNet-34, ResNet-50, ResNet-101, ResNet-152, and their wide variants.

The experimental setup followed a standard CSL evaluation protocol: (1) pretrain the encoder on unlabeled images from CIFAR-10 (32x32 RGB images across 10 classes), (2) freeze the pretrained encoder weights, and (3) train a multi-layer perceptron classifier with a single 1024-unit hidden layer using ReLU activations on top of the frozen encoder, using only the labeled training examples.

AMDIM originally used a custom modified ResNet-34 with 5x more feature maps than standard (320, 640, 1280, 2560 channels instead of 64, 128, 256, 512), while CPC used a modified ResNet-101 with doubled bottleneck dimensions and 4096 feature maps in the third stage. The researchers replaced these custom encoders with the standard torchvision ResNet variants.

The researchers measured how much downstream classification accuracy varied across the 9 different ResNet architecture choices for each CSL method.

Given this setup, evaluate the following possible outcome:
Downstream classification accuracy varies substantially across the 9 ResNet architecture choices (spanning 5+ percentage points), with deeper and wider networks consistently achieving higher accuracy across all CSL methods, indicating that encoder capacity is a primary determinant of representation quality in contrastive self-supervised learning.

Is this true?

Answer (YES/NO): NO